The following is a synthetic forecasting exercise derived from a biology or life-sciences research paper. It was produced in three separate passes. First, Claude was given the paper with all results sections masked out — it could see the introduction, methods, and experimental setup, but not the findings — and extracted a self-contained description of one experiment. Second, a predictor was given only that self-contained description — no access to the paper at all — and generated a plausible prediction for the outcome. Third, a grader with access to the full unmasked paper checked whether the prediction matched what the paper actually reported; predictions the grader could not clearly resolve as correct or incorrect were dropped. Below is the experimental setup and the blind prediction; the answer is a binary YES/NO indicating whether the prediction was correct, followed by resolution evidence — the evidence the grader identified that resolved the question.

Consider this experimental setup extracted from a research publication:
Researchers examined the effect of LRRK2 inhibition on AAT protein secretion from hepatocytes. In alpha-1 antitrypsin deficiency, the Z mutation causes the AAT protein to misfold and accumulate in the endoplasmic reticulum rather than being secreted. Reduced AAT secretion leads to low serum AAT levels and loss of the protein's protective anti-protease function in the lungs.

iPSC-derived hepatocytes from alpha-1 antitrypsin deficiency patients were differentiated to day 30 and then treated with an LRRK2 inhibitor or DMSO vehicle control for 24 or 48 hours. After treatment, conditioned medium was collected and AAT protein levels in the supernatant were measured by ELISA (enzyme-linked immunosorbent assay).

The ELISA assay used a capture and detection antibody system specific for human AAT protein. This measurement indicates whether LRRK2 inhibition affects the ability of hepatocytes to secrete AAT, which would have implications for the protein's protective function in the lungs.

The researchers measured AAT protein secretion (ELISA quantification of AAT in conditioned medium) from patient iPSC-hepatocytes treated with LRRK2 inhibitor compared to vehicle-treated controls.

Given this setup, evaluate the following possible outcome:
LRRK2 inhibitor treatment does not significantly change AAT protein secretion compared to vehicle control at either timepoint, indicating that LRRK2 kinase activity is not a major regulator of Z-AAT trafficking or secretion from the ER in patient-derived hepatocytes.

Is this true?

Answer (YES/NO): NO